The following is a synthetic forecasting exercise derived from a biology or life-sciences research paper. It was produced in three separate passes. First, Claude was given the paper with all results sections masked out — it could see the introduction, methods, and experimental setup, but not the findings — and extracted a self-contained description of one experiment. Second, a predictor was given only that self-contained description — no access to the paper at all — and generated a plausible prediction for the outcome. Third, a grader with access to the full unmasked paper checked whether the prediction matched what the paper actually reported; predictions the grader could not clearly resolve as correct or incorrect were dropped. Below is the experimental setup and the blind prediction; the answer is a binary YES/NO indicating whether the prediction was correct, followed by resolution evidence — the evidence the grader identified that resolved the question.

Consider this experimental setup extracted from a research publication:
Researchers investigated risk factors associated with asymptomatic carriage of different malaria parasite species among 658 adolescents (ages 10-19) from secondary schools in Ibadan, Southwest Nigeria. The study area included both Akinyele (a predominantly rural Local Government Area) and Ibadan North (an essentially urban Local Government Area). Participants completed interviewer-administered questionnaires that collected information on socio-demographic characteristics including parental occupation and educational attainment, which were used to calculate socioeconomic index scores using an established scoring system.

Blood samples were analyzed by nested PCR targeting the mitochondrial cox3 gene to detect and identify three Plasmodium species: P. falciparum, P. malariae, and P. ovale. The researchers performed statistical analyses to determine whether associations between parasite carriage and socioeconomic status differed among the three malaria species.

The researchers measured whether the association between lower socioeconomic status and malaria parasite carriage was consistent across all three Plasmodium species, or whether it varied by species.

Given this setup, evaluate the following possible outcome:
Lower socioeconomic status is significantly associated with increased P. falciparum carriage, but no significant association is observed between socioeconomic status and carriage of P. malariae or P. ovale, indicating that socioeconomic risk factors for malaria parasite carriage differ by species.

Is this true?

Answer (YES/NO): NO